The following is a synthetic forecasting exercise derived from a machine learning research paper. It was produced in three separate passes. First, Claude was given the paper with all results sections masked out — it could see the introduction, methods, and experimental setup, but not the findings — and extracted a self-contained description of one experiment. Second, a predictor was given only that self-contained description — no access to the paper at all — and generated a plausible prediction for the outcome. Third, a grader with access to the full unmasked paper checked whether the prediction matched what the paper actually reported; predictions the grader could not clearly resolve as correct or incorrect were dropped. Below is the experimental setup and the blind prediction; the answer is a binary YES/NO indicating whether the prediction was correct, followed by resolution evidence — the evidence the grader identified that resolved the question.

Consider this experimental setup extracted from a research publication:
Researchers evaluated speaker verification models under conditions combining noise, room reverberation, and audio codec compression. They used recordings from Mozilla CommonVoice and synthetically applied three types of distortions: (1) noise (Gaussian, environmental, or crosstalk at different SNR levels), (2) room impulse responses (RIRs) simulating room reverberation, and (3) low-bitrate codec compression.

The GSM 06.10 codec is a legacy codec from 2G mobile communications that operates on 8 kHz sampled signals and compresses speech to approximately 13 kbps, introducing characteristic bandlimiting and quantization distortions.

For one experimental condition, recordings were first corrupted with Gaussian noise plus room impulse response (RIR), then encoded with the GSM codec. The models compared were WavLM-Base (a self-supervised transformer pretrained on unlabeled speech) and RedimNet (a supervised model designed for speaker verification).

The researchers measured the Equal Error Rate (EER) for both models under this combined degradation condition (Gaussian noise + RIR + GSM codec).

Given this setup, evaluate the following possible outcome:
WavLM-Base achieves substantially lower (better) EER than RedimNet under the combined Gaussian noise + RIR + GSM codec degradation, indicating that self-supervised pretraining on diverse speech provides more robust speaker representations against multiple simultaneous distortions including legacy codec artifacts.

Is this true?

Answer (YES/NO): NO